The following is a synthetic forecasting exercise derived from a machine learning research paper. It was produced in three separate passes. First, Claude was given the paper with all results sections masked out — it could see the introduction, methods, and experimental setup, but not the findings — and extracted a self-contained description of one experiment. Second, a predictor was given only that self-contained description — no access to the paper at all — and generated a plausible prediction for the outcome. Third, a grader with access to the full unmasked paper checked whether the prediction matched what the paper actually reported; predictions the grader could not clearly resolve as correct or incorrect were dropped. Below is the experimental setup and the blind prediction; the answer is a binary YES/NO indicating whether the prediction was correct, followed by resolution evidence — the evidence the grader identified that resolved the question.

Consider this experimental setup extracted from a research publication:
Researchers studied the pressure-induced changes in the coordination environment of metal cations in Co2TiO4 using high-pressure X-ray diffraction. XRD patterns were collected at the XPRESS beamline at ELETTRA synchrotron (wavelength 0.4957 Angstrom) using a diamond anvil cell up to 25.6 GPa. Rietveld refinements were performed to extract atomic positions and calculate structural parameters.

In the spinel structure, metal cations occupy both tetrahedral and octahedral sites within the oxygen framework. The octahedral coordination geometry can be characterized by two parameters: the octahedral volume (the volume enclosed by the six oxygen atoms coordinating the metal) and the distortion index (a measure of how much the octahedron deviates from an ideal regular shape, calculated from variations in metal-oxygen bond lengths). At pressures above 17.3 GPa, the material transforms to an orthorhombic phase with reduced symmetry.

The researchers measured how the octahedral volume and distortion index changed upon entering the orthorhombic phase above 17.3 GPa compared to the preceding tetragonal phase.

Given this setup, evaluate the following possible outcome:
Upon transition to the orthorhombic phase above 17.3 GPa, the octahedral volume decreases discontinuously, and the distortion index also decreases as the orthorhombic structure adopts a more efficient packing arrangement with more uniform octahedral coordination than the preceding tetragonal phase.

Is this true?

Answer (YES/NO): NO